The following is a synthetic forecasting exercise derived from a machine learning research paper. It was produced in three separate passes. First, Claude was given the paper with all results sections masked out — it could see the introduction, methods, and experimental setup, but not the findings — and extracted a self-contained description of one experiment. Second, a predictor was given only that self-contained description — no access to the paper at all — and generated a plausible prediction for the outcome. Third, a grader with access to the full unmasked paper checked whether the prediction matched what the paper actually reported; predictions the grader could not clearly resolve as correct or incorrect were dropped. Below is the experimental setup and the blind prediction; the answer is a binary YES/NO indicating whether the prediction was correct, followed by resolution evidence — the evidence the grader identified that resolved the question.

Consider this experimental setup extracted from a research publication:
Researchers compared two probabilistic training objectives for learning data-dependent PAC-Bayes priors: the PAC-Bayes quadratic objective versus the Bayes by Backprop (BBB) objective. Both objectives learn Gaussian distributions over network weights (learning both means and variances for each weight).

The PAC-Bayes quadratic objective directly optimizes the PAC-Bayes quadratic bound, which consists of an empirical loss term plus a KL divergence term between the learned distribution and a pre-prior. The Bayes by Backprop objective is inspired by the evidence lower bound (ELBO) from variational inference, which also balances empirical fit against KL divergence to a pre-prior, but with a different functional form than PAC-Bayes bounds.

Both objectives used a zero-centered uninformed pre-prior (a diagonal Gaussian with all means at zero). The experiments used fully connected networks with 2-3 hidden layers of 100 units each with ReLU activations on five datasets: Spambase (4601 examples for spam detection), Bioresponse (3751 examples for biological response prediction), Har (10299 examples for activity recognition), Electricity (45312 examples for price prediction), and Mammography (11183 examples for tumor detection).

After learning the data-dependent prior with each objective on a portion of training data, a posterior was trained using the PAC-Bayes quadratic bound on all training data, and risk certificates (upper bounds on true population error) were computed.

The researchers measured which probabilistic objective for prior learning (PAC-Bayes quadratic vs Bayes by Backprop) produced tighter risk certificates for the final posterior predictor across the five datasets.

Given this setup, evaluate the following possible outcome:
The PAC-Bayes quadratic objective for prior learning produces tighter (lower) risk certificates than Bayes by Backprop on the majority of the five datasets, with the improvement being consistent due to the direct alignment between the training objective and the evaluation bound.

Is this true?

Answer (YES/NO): NO